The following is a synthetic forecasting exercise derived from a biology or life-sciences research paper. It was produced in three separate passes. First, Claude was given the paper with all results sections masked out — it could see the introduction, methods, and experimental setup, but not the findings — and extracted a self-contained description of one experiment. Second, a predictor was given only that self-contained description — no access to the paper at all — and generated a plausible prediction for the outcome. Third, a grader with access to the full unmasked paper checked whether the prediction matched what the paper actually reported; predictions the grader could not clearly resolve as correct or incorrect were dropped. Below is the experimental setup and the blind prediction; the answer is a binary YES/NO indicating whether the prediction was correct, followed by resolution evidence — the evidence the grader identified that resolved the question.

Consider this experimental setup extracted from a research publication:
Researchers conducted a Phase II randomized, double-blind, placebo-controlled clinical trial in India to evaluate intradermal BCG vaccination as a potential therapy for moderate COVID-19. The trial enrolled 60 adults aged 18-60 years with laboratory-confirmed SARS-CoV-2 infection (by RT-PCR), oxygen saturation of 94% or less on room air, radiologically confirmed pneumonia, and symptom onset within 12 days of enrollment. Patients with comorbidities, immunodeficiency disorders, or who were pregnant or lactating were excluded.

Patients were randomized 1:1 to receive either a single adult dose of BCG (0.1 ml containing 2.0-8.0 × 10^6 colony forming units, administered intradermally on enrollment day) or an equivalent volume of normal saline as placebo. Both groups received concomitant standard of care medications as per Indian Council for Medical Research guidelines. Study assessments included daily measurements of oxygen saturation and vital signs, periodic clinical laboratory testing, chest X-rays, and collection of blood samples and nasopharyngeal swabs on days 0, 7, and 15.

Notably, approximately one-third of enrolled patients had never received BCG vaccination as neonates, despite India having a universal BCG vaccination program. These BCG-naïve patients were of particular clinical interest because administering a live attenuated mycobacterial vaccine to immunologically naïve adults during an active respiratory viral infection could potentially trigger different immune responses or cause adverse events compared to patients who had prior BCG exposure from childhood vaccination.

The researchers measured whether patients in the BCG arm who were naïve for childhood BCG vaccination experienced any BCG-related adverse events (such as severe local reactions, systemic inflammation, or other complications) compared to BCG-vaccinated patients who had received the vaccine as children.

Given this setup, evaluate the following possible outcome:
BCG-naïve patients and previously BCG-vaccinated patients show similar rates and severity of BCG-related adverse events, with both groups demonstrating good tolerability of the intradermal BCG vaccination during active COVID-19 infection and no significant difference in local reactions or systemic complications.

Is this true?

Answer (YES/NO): NO